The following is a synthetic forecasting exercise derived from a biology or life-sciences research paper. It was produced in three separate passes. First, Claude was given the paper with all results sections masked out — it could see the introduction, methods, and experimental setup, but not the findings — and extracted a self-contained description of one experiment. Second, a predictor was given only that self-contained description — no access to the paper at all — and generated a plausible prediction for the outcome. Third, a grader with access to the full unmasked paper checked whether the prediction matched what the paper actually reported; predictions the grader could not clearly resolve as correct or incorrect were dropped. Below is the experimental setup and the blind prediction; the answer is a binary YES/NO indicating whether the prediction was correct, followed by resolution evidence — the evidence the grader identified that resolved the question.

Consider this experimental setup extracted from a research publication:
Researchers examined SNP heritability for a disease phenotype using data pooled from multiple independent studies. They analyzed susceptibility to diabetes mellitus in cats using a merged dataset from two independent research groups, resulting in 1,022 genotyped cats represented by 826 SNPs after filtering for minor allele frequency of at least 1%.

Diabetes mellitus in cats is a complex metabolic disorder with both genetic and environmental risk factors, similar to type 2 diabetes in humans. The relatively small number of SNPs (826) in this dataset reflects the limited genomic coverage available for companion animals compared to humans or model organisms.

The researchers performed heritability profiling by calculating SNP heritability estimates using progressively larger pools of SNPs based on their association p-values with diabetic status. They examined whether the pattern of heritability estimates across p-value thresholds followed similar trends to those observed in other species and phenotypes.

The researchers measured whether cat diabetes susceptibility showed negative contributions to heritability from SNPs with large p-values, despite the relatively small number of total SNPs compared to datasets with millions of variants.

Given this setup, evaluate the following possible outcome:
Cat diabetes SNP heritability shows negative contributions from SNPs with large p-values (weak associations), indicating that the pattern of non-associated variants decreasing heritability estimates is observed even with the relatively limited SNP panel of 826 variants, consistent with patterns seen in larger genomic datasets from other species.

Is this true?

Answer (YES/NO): YES